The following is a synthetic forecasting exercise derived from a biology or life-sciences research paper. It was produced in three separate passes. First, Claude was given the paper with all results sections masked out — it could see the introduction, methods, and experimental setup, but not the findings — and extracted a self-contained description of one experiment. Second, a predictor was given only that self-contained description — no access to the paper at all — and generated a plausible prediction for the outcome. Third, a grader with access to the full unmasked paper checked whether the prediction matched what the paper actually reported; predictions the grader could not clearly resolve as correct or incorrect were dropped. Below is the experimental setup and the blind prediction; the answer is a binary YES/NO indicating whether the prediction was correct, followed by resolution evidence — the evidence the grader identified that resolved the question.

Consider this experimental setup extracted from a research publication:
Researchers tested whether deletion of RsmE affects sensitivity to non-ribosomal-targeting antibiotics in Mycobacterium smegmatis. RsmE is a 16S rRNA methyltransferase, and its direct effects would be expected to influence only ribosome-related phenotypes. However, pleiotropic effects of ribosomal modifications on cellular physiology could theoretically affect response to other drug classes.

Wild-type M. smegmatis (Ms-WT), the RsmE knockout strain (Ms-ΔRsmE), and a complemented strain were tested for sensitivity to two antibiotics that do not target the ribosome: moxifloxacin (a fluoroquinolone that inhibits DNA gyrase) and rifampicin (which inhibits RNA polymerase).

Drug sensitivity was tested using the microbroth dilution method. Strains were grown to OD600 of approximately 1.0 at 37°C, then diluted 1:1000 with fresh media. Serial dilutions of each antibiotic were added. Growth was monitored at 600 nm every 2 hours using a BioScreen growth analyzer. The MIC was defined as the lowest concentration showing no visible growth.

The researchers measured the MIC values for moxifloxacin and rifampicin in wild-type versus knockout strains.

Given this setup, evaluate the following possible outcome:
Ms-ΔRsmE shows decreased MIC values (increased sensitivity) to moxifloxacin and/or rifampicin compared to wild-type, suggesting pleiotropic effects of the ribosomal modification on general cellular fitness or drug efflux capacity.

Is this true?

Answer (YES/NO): NO